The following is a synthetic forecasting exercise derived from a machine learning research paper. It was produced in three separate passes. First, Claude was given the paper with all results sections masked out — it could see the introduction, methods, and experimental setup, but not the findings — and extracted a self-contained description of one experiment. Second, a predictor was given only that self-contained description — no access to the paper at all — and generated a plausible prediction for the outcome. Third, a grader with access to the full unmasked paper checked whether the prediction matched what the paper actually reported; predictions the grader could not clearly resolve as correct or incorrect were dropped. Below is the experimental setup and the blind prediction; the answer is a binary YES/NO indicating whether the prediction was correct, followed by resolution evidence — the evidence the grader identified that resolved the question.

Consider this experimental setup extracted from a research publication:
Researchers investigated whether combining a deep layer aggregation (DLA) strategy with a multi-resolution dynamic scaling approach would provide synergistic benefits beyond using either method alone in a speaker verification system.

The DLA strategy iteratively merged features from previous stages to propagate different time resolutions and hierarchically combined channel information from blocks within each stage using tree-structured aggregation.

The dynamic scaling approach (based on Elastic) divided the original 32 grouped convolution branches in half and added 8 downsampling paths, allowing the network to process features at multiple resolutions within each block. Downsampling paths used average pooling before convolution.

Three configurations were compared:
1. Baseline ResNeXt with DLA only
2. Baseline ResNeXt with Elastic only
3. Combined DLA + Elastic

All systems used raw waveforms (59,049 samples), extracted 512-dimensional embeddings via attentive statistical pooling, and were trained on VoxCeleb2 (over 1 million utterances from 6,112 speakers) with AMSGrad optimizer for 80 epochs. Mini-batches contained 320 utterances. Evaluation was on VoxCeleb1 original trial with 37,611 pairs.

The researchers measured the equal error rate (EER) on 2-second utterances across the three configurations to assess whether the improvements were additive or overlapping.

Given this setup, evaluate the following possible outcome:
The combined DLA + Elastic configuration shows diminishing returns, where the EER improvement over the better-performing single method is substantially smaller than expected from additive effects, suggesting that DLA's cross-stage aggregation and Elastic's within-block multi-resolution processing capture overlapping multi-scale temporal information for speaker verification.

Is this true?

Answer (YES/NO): YES